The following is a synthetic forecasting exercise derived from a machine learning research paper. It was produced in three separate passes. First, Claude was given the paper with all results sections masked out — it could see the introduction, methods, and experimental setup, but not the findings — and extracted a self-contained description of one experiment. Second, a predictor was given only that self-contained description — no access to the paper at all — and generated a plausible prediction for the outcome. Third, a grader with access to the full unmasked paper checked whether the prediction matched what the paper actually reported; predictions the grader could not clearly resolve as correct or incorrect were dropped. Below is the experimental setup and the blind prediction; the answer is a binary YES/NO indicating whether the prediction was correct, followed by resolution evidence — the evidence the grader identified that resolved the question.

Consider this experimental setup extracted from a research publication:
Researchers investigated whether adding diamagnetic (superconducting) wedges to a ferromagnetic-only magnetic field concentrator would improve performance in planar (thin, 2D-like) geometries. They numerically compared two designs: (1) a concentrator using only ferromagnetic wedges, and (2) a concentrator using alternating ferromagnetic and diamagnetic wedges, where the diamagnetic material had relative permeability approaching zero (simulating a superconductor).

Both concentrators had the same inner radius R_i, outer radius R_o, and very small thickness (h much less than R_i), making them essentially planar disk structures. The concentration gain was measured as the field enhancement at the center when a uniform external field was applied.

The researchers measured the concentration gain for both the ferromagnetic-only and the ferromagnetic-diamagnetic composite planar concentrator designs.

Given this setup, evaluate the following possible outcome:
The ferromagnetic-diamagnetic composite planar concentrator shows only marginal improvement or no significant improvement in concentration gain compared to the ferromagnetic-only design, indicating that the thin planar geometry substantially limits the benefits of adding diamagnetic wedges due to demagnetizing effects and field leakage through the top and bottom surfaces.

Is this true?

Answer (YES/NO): YES